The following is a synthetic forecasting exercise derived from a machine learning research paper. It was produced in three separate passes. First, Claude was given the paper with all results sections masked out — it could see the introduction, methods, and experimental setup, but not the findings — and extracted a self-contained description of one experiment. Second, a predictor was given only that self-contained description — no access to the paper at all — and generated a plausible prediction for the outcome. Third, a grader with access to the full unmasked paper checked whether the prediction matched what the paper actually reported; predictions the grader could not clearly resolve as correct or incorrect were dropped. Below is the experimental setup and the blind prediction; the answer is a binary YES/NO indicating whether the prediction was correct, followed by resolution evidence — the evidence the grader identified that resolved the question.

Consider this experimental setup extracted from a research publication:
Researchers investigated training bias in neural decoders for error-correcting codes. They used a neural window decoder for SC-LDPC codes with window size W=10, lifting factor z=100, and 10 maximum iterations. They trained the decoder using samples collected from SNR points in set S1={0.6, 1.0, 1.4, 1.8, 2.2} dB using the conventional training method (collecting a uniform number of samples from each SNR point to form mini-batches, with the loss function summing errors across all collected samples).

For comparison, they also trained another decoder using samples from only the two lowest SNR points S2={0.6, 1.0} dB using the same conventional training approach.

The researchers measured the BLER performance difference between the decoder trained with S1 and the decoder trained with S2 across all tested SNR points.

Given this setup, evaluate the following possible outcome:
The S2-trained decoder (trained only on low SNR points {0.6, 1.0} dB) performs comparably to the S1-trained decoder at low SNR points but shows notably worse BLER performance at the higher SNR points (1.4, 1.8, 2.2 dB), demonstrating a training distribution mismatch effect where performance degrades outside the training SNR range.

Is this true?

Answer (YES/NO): NO